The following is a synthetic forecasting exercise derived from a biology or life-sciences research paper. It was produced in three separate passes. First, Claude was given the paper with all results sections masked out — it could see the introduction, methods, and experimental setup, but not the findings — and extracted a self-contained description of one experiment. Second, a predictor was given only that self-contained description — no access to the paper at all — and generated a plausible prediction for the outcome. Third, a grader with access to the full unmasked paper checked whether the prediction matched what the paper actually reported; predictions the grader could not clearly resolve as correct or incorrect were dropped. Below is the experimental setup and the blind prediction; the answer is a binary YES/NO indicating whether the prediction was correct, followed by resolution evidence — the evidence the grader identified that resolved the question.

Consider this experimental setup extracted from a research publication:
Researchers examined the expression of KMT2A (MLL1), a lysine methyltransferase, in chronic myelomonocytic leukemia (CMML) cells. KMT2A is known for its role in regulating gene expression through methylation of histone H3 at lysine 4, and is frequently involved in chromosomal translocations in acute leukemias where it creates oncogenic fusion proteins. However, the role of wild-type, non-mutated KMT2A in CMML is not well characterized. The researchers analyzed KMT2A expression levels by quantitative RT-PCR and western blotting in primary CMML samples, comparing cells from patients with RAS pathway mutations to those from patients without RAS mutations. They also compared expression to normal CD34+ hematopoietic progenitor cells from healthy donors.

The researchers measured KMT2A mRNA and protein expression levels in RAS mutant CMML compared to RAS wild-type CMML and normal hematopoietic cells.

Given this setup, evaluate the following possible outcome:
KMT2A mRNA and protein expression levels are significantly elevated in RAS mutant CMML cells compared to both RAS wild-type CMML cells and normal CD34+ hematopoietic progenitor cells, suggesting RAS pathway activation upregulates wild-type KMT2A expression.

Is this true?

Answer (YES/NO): NO